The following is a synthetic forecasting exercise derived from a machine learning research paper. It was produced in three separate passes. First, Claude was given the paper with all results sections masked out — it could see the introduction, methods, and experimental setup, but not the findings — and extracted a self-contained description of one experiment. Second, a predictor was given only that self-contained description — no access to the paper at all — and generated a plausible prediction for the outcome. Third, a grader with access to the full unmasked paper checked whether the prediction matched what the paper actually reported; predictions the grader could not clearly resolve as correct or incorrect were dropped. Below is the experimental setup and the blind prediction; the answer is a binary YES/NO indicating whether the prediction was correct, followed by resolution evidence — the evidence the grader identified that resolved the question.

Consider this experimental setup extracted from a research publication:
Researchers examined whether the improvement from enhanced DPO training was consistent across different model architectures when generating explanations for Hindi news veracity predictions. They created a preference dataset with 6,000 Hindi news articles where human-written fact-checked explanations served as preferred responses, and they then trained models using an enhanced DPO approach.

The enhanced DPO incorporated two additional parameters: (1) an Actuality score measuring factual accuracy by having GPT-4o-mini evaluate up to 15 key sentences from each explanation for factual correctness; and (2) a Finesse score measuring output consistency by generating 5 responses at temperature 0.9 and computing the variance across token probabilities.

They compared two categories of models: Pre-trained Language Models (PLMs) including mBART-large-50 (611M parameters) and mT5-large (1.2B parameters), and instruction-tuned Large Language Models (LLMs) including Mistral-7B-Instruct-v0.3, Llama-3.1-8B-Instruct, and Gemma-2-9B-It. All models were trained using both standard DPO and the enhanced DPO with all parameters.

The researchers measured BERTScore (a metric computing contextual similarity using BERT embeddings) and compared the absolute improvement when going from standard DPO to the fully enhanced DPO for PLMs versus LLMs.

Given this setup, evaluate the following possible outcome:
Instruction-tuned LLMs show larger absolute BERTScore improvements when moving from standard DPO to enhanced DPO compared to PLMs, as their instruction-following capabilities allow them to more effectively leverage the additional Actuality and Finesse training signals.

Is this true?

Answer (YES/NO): NO